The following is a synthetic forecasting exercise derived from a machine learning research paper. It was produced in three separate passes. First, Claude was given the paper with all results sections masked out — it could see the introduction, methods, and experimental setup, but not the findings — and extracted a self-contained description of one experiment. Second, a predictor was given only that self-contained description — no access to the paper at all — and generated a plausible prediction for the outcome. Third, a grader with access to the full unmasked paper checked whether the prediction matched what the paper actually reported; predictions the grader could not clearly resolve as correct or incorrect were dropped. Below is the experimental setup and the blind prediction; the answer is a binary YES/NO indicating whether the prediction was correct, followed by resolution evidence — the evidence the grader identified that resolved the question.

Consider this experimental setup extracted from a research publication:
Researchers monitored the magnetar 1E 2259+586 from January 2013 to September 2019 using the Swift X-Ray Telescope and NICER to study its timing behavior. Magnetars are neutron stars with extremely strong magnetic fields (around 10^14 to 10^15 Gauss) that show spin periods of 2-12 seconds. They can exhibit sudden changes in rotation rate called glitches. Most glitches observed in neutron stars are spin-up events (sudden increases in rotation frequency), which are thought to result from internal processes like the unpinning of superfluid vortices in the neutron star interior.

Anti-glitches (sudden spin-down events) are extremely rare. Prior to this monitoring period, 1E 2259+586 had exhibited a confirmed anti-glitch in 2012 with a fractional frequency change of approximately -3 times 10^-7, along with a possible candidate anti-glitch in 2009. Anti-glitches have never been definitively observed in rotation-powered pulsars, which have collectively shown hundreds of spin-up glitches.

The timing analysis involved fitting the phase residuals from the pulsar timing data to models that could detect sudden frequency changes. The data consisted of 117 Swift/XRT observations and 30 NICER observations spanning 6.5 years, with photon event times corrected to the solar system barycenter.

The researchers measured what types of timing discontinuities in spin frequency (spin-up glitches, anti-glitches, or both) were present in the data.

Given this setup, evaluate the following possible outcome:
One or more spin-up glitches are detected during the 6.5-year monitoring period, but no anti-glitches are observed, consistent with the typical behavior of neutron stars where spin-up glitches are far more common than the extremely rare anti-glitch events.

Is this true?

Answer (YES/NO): NO